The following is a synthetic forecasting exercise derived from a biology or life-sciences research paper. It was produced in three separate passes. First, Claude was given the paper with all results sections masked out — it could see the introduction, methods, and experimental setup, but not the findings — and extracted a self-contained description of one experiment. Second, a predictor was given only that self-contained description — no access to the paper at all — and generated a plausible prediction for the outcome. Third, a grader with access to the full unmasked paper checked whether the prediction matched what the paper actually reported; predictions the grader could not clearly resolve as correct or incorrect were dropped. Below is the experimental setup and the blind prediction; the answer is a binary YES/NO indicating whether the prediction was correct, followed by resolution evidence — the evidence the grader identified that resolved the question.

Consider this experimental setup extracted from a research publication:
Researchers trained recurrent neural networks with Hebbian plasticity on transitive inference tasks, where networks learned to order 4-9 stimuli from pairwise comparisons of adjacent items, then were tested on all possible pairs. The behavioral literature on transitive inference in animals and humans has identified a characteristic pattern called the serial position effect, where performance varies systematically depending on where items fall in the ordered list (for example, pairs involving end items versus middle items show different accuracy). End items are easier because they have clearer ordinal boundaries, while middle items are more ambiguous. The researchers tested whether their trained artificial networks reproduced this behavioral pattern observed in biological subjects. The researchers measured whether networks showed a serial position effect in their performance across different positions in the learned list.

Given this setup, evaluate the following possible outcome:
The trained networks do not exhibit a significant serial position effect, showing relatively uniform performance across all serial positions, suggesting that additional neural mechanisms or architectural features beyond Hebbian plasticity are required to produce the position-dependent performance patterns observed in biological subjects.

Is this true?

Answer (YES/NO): NO